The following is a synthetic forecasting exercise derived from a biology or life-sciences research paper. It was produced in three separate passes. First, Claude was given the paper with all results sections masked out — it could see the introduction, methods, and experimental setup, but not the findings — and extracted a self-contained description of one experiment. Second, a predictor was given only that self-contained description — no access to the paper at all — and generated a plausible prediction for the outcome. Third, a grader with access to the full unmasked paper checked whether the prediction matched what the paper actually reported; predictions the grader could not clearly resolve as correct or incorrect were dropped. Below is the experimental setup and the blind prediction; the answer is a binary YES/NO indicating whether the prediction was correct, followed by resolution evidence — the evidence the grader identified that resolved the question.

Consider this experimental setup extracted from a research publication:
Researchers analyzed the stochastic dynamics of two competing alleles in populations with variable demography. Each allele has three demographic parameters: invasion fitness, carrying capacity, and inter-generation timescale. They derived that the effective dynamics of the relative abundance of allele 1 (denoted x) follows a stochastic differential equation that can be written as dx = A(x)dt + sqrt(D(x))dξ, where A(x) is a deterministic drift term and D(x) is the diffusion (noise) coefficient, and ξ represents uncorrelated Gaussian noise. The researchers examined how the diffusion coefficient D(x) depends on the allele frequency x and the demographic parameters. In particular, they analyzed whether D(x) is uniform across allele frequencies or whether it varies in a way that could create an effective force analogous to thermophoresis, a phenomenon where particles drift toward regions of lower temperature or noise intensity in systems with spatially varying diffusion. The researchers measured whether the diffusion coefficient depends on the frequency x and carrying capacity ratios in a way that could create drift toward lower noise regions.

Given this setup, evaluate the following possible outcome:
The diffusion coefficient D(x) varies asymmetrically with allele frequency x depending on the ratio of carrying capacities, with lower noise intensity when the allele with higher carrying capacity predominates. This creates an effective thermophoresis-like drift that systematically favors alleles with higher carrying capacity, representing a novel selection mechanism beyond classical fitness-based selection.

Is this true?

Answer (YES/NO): YES